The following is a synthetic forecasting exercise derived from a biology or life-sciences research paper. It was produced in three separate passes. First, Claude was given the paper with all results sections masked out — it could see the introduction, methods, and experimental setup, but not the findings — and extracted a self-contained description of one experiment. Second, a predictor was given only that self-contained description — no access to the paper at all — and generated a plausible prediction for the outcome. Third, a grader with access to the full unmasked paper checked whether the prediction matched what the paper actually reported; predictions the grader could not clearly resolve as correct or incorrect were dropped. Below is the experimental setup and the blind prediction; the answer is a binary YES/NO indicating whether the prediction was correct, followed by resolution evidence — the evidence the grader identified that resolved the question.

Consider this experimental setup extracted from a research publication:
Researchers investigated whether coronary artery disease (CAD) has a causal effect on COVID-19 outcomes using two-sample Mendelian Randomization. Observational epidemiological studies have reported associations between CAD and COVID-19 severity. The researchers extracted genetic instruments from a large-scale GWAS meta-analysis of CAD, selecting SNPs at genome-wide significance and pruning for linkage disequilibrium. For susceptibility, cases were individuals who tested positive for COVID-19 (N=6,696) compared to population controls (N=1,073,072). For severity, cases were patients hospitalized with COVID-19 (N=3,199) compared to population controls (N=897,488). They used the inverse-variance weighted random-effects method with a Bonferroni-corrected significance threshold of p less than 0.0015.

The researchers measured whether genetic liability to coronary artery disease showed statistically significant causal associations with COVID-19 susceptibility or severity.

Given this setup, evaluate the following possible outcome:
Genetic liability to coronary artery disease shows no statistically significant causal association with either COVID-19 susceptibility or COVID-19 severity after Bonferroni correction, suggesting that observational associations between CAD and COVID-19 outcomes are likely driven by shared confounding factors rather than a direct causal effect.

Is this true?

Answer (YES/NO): YES